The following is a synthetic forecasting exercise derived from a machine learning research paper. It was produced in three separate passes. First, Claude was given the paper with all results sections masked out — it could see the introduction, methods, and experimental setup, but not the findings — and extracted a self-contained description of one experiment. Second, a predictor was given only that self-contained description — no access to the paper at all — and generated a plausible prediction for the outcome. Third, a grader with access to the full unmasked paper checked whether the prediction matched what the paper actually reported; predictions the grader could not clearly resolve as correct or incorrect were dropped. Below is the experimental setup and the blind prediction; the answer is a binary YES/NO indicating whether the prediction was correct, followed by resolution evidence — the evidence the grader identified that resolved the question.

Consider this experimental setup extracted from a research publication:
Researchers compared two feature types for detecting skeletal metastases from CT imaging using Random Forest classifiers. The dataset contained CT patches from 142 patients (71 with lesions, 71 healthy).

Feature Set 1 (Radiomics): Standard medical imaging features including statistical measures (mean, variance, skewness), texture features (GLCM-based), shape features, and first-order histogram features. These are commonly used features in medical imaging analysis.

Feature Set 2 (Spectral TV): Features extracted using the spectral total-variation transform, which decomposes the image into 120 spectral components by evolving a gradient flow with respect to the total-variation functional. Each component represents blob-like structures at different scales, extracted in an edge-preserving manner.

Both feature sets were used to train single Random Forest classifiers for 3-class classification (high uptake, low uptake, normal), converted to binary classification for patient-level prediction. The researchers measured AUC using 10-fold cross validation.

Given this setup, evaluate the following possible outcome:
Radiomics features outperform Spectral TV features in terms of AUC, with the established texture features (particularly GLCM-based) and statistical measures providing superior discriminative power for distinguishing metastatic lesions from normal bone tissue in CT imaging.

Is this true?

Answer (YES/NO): YES